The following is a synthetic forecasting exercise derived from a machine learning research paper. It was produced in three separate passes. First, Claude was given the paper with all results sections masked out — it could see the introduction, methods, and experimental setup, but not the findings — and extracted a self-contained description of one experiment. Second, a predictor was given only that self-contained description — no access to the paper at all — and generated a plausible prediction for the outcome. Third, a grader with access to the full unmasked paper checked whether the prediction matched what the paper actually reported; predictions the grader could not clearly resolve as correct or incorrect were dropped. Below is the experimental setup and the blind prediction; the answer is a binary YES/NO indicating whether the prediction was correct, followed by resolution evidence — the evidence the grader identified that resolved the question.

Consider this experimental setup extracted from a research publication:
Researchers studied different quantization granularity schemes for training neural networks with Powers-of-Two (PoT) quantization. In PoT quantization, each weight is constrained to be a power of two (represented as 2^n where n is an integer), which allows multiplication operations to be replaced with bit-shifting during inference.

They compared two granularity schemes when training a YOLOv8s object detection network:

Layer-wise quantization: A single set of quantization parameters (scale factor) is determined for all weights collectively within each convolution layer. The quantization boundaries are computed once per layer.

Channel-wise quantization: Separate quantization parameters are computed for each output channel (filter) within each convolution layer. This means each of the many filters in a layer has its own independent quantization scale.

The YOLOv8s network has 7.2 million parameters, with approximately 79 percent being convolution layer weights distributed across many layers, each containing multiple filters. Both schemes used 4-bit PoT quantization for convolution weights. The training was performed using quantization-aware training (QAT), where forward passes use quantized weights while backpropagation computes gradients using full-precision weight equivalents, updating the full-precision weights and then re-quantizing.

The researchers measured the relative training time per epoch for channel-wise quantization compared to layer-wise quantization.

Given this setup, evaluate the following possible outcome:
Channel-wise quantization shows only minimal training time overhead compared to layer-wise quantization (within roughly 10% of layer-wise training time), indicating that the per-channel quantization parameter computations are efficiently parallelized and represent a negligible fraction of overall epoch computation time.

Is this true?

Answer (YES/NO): NO